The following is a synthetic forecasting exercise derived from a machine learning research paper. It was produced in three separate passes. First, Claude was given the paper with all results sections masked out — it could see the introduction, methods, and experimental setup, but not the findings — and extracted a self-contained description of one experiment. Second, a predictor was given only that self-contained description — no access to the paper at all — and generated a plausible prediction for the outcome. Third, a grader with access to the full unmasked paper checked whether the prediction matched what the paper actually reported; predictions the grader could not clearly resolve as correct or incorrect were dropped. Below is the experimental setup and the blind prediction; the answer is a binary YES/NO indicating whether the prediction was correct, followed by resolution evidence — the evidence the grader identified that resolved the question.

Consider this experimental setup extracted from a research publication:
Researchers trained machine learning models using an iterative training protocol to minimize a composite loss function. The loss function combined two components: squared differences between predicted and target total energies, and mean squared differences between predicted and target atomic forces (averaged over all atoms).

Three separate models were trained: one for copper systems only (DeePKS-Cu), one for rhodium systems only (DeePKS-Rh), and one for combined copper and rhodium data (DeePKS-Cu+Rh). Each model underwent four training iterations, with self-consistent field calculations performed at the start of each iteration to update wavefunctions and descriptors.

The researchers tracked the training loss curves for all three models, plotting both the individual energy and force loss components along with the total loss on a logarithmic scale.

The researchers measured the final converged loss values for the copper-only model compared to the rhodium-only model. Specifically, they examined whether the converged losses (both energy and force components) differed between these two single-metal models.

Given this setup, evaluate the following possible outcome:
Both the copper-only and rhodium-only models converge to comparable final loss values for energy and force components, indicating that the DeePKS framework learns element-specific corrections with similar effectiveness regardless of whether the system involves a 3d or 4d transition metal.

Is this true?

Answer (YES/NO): NO